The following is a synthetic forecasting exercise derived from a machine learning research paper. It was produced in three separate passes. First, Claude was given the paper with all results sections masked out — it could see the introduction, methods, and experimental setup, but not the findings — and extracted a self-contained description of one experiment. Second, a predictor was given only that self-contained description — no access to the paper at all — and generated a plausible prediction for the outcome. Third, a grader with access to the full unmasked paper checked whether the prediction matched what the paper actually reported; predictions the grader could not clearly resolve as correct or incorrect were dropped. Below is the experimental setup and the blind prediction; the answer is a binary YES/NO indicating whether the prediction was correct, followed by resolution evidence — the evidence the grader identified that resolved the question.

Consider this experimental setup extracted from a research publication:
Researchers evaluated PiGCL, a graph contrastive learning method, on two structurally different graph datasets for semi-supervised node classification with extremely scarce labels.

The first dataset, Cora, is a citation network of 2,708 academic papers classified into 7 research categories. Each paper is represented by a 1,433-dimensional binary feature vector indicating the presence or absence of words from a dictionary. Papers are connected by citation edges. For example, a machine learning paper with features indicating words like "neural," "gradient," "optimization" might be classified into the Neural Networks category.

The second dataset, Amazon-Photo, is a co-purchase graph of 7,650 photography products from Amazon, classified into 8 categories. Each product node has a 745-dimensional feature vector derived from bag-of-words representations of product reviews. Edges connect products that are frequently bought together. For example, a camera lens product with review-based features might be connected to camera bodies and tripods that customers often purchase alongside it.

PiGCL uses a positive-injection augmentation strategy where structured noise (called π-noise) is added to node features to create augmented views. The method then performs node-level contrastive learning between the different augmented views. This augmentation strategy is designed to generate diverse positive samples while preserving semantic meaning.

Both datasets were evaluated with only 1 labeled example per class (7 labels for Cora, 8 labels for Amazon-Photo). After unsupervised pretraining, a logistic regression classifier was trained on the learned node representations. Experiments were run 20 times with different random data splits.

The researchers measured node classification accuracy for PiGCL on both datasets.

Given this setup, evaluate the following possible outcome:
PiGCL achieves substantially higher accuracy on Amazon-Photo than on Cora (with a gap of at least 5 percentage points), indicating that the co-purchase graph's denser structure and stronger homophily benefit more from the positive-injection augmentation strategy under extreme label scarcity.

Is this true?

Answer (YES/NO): NO